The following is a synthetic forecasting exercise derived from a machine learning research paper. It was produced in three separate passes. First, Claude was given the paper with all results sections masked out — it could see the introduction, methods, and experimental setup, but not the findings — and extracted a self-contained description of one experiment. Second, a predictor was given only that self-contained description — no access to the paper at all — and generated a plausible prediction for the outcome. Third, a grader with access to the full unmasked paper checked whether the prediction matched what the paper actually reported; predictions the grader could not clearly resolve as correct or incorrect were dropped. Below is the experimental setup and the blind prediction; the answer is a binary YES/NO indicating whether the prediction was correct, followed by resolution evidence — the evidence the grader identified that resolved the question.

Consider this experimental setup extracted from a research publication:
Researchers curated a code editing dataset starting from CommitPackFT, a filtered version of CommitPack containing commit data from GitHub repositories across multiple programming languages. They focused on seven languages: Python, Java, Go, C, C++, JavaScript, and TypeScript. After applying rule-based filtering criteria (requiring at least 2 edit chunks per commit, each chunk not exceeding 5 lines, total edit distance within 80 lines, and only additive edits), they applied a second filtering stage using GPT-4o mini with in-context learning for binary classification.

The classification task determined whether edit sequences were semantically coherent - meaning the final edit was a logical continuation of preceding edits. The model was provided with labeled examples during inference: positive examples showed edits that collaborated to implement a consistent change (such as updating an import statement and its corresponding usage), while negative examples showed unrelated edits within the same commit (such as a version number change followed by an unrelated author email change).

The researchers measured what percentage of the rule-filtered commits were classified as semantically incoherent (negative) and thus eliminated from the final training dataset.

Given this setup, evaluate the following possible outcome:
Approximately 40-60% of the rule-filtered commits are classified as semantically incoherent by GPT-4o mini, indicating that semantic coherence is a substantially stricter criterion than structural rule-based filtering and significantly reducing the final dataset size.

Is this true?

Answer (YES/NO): NO